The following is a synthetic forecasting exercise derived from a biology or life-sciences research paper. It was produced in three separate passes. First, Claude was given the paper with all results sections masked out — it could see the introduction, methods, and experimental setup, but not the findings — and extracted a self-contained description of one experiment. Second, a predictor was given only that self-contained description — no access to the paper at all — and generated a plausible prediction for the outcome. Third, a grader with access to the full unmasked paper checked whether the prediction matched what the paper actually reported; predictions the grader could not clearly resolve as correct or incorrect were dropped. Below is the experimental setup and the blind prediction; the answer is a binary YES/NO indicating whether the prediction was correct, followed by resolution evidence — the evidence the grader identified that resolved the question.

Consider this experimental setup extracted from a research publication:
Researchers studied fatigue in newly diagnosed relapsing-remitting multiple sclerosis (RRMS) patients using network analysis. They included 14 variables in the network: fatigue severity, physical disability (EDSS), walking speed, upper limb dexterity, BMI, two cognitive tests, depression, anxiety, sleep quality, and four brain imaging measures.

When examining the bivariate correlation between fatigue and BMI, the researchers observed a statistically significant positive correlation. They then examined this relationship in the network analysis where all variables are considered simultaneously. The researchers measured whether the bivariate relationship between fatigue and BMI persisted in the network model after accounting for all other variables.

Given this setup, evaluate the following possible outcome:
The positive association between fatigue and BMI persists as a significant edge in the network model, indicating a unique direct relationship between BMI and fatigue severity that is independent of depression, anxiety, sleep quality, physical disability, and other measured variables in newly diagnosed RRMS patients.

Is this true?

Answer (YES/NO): NO